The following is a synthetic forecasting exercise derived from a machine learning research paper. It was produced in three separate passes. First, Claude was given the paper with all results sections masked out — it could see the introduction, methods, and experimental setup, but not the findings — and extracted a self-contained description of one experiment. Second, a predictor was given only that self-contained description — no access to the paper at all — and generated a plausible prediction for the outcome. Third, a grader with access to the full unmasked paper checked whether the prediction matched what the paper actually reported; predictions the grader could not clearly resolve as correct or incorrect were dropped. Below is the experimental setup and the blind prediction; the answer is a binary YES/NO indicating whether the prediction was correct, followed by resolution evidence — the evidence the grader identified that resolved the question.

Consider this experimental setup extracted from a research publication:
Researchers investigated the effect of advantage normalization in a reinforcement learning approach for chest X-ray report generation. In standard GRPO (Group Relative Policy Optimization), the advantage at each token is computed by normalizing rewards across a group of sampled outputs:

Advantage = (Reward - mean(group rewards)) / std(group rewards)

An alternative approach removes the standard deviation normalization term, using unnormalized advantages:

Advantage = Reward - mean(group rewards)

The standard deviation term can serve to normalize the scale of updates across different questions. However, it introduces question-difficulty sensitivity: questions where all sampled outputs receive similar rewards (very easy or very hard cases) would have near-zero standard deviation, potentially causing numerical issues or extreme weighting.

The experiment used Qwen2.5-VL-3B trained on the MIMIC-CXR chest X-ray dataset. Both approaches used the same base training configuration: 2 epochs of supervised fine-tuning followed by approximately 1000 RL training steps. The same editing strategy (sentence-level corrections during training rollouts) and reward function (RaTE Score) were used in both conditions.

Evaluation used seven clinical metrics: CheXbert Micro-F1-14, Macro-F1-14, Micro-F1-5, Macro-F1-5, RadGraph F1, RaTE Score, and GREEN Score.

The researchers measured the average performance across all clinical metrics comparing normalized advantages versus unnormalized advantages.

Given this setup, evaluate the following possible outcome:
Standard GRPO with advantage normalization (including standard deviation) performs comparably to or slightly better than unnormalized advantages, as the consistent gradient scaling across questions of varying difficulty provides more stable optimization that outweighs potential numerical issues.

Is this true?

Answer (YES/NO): NO